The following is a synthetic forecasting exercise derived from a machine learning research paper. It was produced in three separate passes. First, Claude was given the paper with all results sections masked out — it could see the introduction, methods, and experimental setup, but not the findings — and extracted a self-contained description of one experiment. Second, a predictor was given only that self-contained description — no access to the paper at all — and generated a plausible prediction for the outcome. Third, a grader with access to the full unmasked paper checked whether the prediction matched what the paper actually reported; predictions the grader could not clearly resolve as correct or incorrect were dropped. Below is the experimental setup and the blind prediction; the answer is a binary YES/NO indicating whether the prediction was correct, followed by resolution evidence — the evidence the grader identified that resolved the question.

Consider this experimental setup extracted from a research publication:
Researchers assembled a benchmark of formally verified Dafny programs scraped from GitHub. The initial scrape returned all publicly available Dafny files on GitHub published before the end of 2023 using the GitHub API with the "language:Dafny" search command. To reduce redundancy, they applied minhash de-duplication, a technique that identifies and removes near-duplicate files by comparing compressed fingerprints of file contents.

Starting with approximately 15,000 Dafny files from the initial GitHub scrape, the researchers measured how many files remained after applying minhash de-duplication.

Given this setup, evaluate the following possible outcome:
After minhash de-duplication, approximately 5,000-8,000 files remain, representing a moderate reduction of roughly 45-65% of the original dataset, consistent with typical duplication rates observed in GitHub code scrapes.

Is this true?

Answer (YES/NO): NO